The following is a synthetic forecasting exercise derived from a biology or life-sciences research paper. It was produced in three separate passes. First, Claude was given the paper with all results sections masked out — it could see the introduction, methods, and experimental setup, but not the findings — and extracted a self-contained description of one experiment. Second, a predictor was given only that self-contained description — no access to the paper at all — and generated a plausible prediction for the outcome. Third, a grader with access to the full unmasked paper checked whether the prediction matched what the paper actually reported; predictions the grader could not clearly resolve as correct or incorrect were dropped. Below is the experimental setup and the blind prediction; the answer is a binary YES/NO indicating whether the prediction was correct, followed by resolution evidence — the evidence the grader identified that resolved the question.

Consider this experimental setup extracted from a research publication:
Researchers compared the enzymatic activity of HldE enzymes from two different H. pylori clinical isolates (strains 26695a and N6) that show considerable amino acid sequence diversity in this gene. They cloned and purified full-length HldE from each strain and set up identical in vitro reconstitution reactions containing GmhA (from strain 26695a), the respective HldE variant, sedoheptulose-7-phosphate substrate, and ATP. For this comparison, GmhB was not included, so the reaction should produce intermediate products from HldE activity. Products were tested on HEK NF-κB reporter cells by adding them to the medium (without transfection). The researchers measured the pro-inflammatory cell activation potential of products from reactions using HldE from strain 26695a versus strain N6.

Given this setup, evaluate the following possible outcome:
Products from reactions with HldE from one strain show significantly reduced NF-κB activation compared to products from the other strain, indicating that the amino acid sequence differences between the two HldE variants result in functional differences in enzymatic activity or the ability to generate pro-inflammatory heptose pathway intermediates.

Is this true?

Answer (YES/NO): YES